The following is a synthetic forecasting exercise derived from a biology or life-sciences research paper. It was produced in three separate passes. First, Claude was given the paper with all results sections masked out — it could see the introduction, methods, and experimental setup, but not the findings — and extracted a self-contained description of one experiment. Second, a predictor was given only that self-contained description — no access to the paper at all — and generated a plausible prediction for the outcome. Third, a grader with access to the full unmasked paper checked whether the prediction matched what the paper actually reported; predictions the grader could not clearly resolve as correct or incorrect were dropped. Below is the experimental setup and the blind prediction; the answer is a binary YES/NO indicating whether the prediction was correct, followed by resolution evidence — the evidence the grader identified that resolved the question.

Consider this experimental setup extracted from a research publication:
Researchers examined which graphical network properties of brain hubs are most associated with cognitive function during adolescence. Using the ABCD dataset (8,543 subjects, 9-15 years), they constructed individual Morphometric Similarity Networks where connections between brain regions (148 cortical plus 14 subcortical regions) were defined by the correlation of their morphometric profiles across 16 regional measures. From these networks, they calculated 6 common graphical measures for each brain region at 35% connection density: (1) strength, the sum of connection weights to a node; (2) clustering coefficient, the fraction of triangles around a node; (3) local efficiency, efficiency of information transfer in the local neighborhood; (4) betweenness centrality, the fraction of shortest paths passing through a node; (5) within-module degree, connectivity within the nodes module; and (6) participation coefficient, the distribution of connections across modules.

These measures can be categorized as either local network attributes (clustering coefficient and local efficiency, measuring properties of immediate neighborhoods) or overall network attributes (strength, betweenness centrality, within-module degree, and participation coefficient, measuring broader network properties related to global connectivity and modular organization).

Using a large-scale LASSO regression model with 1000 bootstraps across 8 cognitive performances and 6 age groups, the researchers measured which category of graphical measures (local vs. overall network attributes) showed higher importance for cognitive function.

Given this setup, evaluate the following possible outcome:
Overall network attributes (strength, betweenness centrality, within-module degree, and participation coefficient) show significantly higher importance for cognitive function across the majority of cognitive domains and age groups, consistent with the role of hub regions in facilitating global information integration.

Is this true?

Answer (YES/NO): YES